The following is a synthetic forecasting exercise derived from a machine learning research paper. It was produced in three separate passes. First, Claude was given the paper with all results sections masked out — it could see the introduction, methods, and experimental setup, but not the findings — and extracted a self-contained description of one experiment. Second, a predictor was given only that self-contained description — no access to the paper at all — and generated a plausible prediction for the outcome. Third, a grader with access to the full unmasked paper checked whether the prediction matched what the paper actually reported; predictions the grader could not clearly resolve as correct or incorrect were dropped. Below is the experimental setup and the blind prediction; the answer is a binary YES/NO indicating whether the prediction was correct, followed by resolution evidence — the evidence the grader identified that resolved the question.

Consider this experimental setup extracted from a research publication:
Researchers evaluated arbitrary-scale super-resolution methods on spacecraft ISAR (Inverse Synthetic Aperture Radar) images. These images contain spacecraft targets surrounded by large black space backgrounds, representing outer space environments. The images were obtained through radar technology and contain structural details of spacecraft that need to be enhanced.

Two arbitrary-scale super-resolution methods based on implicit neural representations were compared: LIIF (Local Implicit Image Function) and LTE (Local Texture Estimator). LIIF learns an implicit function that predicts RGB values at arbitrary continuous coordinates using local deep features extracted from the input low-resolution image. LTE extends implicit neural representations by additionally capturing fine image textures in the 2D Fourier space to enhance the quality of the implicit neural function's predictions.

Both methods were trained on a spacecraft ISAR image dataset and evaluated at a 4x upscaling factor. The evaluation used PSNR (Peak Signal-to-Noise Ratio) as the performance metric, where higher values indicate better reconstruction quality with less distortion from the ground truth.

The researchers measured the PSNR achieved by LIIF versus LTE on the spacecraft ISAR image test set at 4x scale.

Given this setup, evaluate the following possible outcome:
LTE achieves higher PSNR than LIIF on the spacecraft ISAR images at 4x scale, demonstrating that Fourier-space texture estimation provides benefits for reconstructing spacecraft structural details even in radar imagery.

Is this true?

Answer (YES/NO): YES